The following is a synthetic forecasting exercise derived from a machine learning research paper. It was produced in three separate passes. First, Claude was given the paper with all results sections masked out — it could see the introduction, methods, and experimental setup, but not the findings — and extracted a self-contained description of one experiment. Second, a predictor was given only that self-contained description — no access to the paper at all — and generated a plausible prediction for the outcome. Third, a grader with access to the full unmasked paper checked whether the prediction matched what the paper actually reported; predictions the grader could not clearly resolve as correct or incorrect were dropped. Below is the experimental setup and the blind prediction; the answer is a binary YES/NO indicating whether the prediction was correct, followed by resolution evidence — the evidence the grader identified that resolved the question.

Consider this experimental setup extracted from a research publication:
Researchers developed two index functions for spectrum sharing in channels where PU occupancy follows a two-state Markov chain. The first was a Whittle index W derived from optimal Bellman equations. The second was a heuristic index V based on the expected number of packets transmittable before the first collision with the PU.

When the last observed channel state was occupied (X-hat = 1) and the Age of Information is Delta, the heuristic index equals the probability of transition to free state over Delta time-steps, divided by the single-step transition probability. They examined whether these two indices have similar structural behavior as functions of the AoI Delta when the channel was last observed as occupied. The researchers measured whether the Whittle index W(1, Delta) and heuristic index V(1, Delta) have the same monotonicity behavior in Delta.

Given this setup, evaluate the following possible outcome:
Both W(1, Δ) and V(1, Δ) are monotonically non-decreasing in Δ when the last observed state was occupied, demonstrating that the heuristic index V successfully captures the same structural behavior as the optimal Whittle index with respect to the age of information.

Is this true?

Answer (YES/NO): YES